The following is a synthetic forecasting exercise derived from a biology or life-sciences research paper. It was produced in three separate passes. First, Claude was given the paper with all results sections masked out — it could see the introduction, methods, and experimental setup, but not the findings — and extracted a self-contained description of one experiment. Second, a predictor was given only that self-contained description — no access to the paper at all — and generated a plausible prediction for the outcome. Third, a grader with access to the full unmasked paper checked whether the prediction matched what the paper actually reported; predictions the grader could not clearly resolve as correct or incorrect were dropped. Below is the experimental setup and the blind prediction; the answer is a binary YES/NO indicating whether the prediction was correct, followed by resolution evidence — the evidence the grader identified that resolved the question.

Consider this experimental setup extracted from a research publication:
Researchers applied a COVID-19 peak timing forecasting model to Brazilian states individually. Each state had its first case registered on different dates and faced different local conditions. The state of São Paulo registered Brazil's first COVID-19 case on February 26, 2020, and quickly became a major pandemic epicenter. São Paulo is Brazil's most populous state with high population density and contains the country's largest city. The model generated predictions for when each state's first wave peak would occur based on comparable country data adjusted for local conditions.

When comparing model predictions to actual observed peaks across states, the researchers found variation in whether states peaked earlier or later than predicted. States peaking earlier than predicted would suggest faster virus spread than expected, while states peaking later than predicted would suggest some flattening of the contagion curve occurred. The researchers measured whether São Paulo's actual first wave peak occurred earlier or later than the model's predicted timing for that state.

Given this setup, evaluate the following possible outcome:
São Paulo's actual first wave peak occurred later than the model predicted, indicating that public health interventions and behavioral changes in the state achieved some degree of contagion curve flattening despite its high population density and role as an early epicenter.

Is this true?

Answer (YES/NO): YES